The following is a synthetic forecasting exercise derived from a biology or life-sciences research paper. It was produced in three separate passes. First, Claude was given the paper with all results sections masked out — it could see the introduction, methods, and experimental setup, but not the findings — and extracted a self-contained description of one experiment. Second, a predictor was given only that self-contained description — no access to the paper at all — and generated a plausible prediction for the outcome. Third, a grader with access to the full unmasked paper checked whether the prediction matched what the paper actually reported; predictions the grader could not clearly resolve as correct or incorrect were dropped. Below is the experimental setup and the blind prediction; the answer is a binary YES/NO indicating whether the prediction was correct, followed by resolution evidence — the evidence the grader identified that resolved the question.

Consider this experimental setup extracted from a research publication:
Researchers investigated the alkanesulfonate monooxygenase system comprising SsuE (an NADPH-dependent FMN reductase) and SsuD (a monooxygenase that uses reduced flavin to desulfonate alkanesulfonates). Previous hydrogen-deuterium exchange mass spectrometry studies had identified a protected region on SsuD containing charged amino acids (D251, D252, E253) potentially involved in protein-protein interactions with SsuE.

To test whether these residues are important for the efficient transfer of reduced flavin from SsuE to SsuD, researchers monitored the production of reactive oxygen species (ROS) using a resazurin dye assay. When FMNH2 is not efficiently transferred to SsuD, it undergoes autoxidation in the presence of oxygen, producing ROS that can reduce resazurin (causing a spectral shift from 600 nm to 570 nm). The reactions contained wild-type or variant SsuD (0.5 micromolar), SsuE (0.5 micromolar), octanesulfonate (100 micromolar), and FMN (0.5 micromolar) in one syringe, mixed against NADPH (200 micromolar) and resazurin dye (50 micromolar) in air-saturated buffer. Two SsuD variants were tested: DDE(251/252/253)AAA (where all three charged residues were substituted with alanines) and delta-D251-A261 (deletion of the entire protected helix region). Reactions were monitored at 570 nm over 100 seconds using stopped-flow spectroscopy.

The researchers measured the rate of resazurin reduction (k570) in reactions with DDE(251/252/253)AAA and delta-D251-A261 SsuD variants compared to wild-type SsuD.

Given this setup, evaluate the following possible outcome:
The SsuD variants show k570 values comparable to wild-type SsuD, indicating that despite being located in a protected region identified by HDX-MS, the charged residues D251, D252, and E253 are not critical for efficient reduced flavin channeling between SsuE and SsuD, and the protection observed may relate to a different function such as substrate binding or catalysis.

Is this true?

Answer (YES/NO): NO